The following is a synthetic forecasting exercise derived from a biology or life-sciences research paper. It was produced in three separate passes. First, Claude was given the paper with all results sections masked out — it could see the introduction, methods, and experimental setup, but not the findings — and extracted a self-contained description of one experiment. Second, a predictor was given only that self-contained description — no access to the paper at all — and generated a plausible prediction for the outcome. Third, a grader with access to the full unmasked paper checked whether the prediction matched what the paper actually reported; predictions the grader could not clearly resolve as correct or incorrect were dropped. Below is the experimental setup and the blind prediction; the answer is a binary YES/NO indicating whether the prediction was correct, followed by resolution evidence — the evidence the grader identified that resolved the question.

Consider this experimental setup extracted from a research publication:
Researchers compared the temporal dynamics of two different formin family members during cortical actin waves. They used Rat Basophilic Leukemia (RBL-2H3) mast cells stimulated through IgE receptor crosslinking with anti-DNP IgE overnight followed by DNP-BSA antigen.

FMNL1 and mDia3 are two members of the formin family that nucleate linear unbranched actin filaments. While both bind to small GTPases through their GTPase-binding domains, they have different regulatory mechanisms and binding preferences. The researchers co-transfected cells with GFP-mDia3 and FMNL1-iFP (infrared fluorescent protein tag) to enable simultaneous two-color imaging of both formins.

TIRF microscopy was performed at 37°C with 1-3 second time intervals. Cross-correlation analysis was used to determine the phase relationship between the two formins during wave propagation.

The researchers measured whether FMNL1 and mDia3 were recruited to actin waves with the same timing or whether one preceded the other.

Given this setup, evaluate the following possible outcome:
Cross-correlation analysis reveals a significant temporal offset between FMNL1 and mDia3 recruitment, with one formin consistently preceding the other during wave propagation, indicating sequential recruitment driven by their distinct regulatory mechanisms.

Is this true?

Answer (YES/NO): YES